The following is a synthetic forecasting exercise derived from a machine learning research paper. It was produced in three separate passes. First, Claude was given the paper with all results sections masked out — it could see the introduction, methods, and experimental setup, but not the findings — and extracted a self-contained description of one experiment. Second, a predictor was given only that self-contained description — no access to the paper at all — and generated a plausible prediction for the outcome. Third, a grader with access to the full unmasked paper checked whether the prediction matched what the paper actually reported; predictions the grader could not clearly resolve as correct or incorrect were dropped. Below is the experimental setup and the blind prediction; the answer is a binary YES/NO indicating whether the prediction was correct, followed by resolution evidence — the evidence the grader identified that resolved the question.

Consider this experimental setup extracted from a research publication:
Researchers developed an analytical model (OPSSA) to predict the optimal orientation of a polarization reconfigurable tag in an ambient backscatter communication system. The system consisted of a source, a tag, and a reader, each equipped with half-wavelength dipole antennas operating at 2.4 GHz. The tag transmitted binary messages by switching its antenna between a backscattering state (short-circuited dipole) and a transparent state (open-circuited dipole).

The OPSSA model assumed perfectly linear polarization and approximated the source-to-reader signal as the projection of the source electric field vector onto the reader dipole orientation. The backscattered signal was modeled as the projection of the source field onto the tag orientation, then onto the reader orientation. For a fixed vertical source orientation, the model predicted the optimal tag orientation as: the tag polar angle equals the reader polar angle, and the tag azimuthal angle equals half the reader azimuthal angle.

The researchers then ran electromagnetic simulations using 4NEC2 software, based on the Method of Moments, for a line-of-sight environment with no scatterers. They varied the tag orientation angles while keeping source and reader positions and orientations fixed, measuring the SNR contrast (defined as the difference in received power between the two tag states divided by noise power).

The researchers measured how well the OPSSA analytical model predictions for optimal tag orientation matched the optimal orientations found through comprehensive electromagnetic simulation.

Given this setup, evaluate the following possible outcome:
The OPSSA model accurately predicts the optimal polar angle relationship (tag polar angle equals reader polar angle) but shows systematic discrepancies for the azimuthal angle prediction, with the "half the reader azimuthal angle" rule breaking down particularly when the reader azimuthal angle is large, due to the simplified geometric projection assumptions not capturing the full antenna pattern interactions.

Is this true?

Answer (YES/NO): NO